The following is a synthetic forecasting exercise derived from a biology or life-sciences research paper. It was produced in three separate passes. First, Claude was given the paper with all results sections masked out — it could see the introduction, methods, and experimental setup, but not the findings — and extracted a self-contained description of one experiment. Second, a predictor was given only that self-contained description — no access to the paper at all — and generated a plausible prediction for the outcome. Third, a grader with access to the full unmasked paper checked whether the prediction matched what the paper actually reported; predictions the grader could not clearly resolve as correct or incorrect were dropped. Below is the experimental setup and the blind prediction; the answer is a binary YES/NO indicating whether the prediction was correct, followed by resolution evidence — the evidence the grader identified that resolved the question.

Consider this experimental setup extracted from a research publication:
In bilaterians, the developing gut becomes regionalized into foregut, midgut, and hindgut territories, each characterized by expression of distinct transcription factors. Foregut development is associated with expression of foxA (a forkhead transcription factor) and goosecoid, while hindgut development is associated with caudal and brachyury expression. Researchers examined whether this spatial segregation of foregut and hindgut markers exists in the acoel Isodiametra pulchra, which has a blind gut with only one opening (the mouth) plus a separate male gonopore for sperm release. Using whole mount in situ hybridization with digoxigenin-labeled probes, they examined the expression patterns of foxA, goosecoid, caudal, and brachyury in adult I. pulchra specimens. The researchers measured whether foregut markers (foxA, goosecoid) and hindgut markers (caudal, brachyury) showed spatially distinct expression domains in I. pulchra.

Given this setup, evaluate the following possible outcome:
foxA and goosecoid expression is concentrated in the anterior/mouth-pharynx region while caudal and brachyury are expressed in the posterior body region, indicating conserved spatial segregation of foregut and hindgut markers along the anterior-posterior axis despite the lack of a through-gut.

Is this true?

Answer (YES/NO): NO